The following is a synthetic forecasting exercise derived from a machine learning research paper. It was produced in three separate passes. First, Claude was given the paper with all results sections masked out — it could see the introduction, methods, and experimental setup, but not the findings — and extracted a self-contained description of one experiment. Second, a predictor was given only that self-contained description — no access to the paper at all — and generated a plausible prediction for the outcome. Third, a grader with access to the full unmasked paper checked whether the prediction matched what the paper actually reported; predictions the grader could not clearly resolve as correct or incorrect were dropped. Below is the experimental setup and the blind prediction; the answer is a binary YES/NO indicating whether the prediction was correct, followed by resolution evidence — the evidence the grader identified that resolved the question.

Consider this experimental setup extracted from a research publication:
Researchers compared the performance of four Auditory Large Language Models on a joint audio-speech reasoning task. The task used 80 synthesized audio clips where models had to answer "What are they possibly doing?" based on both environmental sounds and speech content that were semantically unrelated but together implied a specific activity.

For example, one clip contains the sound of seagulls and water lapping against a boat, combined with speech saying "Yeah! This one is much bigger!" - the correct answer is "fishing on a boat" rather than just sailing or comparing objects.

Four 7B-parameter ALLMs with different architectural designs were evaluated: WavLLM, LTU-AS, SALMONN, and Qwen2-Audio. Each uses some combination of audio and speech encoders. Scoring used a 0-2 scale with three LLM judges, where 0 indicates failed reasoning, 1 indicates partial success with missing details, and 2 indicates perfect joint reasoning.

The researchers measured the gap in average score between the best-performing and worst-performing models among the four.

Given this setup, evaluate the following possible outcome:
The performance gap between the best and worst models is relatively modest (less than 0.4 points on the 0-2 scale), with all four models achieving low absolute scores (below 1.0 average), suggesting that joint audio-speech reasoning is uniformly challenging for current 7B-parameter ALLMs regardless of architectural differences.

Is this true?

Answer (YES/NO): NO